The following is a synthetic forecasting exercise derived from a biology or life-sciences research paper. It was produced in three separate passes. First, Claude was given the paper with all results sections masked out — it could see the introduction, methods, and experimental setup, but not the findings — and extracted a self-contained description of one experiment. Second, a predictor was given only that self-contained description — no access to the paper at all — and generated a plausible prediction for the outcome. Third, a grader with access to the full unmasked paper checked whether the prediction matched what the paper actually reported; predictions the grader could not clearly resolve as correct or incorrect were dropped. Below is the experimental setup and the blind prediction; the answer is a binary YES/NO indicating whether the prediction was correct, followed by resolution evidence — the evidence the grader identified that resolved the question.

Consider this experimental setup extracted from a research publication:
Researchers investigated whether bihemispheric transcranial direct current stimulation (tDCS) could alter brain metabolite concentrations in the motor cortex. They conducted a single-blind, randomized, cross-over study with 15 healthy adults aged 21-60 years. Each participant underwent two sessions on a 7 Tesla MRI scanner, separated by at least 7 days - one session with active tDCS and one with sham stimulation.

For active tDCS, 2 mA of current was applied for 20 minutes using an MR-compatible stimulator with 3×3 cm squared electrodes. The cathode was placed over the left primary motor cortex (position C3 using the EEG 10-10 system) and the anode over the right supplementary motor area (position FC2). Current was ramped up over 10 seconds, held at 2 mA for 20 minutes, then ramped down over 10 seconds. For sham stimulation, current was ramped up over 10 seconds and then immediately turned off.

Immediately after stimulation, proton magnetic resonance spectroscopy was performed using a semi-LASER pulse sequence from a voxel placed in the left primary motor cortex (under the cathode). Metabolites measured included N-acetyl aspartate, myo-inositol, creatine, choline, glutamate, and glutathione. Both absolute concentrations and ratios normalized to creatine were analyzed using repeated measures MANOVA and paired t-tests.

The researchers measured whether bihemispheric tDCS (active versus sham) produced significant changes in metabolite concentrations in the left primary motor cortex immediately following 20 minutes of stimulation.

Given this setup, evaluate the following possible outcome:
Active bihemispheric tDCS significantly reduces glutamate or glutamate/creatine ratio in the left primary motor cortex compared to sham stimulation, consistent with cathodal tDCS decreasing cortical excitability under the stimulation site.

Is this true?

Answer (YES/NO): NO